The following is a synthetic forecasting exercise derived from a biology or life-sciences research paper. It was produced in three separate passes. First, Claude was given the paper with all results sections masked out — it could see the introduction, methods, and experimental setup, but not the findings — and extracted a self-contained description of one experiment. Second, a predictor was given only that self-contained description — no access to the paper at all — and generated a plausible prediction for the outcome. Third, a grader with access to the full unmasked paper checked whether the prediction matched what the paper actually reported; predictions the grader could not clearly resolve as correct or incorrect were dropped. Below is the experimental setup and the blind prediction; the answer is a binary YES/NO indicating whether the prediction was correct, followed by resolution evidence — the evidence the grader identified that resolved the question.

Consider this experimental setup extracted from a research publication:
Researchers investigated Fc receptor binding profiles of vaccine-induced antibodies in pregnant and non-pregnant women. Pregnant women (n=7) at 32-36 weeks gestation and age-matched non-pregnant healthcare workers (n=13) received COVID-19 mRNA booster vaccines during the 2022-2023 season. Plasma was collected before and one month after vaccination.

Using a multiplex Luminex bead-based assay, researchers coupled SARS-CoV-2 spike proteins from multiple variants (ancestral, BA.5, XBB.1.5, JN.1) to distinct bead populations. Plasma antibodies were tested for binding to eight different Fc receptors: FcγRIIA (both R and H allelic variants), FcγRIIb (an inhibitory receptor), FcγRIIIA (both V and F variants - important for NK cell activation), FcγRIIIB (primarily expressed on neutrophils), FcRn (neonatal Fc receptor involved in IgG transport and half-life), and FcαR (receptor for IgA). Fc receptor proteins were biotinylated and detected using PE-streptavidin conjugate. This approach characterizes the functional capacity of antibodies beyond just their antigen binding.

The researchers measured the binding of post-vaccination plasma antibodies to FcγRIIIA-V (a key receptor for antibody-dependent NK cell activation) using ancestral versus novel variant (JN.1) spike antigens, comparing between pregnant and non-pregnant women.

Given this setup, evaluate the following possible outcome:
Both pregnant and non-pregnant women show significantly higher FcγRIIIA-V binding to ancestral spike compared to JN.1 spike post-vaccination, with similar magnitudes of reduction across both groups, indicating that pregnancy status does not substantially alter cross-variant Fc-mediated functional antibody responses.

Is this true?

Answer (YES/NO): NO